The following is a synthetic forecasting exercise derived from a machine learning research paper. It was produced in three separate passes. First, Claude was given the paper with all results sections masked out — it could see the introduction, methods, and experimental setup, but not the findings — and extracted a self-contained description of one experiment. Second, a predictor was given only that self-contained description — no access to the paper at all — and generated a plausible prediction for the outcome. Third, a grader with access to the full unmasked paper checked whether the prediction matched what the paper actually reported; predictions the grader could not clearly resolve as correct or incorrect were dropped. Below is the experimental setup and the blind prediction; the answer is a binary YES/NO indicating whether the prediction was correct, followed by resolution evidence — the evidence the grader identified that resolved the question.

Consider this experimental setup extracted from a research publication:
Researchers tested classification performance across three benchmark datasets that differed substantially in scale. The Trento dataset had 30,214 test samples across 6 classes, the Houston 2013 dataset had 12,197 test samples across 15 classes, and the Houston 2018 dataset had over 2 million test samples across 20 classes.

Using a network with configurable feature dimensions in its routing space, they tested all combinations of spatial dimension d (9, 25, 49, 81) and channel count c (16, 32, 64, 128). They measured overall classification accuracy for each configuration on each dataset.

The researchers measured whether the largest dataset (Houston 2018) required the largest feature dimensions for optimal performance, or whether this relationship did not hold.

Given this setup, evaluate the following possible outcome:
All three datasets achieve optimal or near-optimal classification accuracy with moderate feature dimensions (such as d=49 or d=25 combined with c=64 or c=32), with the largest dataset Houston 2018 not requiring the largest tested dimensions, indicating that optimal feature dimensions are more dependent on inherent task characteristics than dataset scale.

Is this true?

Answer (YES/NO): NO